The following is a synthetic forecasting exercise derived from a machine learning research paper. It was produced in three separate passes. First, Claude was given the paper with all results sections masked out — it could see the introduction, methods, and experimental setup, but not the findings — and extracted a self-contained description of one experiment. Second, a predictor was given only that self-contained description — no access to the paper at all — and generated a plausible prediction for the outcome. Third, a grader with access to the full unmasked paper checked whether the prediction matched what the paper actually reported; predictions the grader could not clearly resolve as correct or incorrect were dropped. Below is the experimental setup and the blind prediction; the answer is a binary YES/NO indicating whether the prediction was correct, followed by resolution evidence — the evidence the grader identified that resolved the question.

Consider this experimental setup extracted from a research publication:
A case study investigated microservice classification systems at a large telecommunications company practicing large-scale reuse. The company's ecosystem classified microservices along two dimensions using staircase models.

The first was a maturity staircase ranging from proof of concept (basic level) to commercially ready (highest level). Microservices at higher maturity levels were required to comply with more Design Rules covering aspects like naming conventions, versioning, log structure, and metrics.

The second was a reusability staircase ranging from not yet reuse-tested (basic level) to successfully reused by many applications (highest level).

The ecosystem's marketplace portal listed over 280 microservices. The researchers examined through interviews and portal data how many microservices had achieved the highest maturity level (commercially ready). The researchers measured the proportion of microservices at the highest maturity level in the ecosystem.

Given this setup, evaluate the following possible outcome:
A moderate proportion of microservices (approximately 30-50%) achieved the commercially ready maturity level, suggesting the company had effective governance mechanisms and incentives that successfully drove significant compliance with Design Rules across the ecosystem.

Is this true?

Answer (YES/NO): NO